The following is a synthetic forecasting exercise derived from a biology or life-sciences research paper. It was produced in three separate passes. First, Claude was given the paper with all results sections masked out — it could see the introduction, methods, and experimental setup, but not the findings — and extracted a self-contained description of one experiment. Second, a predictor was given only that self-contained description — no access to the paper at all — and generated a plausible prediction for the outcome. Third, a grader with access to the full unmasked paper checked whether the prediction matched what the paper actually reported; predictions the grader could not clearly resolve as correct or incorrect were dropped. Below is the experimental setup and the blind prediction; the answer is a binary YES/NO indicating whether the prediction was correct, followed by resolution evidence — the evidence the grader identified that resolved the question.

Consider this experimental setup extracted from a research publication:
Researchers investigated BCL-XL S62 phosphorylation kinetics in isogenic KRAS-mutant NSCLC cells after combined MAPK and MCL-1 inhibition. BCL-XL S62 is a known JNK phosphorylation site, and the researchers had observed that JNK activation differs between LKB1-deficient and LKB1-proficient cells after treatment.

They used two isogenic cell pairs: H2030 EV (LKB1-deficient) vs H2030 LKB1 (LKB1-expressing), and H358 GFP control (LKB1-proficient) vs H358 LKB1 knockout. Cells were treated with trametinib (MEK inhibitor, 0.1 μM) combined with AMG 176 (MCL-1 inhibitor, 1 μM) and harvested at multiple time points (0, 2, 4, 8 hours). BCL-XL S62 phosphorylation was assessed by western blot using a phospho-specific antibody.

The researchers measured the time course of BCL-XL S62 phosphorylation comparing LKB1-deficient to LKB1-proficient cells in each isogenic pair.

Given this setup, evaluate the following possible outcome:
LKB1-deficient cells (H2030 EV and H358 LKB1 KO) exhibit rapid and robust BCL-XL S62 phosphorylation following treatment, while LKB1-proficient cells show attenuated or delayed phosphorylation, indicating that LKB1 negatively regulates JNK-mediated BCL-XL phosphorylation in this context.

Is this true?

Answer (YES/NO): YES